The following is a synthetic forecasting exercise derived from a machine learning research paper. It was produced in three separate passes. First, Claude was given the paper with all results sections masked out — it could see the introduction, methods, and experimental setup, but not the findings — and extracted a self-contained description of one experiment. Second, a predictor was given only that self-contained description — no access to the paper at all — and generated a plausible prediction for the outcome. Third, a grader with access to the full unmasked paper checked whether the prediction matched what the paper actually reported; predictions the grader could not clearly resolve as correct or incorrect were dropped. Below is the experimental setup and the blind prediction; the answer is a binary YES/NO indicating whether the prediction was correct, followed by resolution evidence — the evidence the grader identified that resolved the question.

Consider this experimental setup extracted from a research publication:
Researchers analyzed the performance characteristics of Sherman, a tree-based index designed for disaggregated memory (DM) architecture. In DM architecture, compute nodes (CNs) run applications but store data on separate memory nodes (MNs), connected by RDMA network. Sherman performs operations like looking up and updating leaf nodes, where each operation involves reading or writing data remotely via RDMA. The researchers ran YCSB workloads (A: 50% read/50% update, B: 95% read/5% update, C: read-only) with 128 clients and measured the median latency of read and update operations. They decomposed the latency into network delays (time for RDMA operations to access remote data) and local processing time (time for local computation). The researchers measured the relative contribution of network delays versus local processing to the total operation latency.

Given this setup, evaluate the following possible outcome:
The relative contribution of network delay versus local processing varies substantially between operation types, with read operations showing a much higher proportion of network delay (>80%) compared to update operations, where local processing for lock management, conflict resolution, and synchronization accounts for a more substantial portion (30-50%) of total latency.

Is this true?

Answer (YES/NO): YES